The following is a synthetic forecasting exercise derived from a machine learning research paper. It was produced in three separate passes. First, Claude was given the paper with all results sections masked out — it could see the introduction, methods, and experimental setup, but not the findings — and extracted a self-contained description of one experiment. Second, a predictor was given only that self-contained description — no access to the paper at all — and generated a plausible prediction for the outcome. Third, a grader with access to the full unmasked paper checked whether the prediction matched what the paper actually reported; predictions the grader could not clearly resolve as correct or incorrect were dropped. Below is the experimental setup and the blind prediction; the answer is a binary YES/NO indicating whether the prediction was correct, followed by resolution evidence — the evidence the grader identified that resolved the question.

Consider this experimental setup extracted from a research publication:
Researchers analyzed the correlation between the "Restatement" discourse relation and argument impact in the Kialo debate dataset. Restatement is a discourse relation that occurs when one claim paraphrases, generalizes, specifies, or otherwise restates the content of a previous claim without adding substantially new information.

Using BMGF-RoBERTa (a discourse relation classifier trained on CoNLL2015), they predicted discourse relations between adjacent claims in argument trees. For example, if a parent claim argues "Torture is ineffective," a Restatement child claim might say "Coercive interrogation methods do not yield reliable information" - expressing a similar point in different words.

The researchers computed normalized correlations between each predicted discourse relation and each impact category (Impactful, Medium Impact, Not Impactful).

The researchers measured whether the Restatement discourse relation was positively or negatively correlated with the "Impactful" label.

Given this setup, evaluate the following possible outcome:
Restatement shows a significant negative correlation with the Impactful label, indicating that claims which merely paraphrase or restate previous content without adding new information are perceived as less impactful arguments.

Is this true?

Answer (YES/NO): NO